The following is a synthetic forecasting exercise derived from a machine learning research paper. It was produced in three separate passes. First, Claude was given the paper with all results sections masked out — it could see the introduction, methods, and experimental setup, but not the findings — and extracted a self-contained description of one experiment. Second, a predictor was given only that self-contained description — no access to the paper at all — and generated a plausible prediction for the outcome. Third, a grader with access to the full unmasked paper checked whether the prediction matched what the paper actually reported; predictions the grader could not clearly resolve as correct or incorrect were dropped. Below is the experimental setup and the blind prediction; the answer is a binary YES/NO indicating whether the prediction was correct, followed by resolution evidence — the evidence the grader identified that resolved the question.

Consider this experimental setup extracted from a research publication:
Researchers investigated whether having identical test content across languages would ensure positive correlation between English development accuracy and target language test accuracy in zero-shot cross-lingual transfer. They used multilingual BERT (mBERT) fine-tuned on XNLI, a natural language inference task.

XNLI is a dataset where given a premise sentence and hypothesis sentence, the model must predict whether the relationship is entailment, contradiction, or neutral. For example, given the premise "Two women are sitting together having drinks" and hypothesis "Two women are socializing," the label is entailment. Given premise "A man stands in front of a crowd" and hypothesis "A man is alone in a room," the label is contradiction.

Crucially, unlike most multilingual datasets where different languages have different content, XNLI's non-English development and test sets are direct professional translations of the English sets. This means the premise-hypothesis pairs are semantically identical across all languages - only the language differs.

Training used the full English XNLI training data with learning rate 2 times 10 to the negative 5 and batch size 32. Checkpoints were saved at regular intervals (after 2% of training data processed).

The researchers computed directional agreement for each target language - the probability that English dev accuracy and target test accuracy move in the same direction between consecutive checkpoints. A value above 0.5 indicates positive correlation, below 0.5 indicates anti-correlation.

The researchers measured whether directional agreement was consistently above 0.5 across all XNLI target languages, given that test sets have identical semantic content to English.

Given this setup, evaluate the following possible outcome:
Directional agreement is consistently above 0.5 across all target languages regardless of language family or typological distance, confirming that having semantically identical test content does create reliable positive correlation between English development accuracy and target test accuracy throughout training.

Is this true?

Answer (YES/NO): NO